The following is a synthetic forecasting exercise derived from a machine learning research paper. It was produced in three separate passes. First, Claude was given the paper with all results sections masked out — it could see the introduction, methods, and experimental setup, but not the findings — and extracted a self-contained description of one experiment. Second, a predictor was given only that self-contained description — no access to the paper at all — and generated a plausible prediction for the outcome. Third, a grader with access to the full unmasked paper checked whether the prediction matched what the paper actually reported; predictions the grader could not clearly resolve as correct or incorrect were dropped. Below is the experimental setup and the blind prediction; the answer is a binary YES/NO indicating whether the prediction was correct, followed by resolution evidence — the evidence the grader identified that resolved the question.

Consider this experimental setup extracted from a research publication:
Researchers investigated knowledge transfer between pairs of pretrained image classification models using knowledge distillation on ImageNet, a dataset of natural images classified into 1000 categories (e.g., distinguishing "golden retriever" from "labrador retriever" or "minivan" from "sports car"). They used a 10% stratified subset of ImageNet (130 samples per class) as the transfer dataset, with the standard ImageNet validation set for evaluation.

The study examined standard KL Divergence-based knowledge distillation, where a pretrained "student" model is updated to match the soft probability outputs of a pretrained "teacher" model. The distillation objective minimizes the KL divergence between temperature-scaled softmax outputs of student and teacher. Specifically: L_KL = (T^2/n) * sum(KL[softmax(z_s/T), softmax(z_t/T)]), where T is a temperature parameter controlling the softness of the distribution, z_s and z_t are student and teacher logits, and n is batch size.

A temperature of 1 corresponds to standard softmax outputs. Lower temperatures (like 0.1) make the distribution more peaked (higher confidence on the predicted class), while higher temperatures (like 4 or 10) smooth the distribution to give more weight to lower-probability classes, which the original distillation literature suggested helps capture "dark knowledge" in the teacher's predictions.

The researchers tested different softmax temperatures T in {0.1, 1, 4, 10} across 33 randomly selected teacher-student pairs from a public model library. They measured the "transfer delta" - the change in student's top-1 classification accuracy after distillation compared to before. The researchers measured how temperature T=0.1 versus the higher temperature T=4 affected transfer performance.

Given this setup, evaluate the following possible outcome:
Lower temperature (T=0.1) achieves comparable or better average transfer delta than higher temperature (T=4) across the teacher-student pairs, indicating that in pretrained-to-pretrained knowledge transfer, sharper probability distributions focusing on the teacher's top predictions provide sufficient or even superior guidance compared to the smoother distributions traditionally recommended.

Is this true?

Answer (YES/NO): YES